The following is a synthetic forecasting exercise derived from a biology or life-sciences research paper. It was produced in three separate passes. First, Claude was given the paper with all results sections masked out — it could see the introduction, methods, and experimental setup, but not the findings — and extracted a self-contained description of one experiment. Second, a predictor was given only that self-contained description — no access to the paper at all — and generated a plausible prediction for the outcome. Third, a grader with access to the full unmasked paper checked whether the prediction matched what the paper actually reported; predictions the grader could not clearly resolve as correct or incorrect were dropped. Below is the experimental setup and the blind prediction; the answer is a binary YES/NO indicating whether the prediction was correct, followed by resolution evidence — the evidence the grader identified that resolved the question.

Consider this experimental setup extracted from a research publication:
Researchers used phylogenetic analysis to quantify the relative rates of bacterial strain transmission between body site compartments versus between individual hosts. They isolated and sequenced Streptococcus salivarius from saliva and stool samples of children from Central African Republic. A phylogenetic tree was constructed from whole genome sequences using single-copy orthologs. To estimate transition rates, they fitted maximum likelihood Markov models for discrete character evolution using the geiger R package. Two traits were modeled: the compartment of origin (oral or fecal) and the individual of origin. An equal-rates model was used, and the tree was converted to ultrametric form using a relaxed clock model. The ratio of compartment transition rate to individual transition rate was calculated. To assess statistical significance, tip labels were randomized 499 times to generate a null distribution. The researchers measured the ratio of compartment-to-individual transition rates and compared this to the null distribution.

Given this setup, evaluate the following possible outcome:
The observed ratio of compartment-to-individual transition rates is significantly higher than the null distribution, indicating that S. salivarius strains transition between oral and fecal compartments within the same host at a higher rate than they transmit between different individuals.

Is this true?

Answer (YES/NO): YES